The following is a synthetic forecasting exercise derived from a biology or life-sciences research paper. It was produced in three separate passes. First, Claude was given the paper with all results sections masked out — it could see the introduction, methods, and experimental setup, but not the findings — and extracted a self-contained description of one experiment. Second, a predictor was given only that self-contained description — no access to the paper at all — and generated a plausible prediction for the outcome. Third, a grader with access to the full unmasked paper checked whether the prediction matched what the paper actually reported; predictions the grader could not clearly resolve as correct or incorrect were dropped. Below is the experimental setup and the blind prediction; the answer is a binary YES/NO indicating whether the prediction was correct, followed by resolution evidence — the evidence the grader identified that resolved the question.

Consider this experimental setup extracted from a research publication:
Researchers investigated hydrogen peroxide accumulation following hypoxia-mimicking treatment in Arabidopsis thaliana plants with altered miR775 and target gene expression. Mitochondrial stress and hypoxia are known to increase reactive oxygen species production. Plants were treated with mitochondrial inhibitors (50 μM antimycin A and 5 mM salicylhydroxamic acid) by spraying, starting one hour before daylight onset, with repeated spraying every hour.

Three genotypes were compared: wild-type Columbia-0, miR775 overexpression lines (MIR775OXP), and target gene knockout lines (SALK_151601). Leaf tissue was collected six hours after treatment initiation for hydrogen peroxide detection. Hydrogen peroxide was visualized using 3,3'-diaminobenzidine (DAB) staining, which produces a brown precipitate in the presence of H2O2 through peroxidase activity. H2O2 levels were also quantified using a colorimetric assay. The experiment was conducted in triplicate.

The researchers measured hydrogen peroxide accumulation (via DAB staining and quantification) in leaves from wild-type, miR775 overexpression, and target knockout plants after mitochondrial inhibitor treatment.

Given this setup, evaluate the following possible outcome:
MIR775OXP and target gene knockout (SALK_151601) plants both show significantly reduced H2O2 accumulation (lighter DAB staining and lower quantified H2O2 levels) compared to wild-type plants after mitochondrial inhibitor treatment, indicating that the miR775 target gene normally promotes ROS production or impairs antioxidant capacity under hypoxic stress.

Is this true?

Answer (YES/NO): NO